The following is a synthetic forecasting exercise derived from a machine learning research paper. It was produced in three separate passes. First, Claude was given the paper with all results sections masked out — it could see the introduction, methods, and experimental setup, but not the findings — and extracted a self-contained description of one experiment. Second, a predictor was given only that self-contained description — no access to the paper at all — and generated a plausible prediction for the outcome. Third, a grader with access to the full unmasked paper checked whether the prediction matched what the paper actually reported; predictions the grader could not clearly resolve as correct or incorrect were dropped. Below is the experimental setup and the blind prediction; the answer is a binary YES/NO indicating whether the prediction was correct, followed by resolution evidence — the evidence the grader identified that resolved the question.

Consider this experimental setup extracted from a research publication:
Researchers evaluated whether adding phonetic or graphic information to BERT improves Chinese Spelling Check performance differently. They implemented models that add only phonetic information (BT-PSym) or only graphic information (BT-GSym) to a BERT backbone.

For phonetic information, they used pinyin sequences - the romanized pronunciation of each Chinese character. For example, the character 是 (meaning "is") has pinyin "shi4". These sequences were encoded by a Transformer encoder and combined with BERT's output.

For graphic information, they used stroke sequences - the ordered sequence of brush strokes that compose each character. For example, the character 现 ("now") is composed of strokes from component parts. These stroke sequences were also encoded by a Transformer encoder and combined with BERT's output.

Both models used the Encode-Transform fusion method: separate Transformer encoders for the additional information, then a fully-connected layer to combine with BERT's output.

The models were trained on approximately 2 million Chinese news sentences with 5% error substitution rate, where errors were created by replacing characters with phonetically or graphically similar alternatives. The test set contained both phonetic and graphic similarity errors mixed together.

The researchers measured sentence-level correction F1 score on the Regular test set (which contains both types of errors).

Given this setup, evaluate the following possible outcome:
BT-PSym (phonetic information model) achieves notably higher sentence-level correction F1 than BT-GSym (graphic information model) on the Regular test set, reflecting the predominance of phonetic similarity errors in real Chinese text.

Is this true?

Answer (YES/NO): YES